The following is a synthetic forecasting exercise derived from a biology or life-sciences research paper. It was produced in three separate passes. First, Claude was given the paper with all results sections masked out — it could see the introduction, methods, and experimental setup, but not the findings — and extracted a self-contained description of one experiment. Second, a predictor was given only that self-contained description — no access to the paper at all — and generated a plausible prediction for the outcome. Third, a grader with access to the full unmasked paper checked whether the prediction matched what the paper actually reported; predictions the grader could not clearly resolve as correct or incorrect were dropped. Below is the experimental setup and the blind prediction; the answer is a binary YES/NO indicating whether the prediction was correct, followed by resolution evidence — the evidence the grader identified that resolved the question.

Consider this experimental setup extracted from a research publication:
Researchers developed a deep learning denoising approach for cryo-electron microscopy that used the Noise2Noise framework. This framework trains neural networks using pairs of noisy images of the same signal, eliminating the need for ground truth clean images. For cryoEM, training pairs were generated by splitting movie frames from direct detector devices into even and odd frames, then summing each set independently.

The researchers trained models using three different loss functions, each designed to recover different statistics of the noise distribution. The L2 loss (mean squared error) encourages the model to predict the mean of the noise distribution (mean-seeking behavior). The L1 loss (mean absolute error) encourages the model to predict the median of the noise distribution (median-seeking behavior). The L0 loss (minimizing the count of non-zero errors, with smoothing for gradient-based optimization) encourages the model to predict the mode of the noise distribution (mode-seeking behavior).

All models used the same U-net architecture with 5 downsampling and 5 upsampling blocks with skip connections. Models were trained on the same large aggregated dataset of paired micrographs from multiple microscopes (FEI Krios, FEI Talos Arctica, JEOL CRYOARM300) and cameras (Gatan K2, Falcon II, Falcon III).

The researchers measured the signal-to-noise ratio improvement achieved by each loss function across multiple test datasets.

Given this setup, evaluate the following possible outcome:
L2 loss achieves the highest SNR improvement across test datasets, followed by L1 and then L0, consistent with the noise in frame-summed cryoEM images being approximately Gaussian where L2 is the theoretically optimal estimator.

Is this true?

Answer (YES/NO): NO